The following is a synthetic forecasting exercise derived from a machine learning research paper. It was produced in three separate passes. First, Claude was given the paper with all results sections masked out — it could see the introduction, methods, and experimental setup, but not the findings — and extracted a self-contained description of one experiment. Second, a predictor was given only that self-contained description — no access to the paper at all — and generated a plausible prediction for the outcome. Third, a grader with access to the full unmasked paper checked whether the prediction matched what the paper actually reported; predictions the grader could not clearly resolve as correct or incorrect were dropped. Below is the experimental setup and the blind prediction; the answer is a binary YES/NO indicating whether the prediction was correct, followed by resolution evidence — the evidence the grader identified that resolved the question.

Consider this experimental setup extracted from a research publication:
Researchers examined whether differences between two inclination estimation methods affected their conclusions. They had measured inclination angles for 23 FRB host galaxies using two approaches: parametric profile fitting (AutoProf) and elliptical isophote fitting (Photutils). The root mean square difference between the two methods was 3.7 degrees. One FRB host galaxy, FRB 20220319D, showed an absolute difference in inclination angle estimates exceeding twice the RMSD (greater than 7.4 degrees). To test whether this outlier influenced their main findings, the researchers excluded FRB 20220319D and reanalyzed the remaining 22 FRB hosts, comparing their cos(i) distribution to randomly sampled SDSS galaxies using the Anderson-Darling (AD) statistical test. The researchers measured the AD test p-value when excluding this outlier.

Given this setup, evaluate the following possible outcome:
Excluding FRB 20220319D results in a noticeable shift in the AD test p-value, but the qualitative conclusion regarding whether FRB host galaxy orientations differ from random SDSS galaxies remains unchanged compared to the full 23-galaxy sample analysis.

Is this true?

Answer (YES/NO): YES